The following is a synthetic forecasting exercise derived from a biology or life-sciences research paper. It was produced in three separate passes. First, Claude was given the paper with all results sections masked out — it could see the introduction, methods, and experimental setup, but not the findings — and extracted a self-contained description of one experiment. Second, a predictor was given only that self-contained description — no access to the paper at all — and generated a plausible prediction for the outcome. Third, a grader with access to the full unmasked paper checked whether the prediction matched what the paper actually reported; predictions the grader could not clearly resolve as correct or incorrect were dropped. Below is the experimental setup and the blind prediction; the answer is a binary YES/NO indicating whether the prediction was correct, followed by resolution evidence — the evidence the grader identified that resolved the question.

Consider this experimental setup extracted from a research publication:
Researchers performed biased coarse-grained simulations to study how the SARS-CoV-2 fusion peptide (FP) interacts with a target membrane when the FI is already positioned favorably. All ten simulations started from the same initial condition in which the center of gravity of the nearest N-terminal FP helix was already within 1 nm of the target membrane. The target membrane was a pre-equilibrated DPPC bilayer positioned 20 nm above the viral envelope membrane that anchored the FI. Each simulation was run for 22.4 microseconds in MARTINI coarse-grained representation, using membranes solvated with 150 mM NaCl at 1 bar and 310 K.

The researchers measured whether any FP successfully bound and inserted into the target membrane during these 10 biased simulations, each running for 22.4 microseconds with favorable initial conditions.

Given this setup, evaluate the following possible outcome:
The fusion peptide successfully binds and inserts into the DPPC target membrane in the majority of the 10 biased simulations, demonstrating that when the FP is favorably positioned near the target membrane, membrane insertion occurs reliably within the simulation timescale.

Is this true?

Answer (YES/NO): NO